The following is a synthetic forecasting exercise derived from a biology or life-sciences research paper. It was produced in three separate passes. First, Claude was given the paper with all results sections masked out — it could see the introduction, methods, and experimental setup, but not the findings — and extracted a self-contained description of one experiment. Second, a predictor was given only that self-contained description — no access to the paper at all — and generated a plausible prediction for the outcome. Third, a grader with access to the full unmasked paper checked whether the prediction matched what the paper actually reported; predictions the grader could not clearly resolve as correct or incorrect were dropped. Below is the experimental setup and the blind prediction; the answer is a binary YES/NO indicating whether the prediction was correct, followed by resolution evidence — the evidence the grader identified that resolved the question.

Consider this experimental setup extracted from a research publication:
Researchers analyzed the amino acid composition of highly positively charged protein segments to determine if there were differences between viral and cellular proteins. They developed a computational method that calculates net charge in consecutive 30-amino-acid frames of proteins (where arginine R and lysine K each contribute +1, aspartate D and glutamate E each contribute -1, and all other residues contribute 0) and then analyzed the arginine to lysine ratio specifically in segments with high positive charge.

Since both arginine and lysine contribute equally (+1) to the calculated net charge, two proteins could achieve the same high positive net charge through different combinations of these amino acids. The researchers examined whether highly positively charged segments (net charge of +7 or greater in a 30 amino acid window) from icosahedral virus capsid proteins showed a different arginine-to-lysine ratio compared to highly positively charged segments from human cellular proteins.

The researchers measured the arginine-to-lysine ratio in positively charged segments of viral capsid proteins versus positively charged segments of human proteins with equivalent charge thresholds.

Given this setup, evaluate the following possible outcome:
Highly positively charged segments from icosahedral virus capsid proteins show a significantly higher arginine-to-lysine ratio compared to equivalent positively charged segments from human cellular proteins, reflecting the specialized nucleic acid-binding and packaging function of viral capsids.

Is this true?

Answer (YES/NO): YES